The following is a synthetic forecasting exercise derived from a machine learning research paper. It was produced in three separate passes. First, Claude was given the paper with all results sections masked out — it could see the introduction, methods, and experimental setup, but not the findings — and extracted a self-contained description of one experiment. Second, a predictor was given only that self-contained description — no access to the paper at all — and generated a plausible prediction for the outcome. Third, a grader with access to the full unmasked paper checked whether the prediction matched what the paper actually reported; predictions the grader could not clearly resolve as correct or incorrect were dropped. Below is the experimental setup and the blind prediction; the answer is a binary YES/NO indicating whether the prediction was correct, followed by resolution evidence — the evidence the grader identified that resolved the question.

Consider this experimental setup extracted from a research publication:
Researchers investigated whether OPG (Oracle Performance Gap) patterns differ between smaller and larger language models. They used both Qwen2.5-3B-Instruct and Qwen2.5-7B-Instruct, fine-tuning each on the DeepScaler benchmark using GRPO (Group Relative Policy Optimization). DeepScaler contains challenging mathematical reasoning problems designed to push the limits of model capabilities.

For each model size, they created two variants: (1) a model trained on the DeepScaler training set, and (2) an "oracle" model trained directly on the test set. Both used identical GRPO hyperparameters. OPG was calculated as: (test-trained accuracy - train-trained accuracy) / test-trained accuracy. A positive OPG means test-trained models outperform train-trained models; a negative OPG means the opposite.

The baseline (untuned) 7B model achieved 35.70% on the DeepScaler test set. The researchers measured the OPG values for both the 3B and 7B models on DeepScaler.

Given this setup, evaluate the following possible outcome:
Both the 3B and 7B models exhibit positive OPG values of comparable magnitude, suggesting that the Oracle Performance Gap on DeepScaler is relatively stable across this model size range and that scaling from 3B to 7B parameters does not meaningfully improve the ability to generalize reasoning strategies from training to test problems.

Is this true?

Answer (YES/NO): NO